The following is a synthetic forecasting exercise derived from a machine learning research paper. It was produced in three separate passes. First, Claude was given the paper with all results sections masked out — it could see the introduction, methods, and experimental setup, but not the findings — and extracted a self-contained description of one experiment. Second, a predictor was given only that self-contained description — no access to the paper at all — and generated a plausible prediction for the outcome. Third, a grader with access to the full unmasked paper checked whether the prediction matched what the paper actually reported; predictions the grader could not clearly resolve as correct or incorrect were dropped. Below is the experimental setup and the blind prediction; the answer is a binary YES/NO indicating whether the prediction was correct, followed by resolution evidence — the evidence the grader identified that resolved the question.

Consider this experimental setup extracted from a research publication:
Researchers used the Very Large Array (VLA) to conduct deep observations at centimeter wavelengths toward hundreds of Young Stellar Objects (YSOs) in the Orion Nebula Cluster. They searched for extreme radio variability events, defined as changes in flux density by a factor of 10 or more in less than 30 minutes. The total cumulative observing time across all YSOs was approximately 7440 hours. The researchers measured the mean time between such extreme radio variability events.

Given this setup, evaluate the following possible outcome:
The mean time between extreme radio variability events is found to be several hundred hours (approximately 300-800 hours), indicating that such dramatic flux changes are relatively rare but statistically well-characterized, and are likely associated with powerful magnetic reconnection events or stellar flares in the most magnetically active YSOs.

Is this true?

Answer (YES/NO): NO